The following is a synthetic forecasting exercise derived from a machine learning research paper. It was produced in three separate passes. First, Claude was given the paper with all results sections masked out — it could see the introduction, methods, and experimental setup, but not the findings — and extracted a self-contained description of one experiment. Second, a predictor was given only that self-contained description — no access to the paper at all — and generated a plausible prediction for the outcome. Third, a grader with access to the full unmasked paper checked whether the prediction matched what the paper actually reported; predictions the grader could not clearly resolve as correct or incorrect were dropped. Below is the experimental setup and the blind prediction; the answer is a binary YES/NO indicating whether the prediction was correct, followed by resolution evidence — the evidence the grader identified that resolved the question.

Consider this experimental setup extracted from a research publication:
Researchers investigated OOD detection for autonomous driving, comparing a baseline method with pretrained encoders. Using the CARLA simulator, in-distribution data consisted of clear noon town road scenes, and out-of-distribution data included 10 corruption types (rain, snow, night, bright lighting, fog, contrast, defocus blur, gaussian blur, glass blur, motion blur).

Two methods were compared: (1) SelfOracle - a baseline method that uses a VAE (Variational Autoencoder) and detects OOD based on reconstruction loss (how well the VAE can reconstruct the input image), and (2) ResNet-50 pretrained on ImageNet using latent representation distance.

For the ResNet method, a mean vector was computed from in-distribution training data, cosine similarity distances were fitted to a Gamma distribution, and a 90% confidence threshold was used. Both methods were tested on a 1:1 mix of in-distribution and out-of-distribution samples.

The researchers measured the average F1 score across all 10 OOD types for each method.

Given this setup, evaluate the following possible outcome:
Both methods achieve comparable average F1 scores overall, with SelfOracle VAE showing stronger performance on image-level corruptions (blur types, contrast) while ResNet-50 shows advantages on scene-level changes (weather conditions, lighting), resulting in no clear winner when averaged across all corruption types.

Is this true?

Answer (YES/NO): NO